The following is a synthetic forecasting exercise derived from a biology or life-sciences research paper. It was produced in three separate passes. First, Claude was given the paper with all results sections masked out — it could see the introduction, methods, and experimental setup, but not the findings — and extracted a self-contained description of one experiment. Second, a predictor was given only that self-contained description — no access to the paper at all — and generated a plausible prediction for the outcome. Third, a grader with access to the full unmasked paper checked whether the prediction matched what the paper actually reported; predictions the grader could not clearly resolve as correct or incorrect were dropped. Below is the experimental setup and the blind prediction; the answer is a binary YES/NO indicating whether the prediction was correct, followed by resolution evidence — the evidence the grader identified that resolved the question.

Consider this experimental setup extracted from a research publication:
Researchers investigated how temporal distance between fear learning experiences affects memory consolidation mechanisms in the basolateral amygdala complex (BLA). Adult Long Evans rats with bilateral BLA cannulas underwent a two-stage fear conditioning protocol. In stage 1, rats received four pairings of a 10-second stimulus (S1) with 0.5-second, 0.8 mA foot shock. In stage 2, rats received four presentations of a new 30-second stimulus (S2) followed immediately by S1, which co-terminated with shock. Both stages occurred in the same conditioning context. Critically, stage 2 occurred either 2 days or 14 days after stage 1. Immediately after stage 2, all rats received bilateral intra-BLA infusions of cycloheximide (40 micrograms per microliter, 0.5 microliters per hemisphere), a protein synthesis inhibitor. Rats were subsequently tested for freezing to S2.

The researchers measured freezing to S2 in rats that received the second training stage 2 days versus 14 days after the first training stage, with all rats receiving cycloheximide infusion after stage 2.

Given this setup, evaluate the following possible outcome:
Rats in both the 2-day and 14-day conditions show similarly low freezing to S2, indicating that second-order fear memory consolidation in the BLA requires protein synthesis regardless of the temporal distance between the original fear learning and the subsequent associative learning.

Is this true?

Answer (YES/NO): NO